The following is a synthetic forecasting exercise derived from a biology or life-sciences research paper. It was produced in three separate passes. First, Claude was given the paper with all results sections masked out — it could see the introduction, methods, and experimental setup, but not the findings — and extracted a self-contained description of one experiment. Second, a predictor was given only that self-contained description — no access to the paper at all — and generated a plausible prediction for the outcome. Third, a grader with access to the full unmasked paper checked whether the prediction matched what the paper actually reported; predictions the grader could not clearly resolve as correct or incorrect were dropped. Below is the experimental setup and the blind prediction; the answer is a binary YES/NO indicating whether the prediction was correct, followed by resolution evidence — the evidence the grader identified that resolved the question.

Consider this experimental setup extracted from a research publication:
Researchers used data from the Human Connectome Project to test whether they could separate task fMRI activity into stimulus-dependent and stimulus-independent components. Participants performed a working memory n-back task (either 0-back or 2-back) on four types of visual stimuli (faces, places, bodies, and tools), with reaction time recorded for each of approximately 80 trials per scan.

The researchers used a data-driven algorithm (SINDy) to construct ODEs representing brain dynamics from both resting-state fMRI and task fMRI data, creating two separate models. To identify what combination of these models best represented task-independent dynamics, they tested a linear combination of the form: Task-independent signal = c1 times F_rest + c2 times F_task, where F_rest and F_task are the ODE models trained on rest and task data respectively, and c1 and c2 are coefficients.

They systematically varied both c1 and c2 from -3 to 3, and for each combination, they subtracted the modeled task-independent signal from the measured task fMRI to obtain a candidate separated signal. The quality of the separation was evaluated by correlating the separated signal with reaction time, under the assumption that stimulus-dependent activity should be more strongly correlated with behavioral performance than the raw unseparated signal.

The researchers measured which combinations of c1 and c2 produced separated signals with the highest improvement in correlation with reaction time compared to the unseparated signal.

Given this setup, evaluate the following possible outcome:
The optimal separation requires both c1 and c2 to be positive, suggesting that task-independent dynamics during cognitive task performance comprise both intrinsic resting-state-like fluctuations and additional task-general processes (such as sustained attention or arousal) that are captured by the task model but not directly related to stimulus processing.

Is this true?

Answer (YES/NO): NO